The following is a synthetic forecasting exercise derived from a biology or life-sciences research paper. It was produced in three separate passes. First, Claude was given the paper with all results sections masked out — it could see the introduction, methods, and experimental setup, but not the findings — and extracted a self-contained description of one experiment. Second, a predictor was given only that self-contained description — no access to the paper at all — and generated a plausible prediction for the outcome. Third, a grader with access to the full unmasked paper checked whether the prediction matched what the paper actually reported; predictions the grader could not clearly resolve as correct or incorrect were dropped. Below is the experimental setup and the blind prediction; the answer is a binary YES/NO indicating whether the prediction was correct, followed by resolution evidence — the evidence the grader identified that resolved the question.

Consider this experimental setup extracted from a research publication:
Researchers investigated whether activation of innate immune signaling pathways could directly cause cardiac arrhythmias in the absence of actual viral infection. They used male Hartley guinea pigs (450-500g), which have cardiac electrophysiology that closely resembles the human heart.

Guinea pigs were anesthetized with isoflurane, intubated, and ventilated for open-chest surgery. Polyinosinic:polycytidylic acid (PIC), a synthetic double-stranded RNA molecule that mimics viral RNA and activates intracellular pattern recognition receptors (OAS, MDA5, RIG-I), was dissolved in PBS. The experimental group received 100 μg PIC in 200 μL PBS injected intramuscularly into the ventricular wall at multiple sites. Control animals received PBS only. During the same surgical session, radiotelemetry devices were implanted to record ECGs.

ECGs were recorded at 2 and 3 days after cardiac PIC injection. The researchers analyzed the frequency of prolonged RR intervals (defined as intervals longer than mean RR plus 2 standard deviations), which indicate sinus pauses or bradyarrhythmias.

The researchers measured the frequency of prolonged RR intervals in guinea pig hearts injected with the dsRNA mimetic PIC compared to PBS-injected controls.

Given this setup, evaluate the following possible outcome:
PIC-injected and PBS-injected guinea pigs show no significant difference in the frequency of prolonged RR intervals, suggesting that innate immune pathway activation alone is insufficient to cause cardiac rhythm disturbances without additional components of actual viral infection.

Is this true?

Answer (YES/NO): NO